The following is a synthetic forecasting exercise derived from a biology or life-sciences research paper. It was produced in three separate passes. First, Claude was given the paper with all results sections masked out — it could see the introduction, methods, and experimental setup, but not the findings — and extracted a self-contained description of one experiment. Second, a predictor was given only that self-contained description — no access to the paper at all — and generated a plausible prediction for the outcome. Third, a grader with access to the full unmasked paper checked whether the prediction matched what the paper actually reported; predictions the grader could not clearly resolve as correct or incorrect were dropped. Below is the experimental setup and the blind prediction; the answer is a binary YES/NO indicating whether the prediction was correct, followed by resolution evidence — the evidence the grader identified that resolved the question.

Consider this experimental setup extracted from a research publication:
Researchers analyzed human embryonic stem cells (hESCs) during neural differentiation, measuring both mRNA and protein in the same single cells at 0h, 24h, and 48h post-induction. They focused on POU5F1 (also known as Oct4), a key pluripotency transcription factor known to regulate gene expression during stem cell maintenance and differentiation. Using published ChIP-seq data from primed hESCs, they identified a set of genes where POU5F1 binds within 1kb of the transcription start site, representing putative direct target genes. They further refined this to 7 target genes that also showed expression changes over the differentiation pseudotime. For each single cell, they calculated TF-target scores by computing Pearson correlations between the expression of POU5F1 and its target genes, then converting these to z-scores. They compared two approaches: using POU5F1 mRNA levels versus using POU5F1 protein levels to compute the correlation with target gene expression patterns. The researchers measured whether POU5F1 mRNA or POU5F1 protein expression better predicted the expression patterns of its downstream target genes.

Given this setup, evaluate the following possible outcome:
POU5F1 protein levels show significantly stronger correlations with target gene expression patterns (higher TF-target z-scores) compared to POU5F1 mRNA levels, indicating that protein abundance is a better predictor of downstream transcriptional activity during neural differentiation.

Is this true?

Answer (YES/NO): YES